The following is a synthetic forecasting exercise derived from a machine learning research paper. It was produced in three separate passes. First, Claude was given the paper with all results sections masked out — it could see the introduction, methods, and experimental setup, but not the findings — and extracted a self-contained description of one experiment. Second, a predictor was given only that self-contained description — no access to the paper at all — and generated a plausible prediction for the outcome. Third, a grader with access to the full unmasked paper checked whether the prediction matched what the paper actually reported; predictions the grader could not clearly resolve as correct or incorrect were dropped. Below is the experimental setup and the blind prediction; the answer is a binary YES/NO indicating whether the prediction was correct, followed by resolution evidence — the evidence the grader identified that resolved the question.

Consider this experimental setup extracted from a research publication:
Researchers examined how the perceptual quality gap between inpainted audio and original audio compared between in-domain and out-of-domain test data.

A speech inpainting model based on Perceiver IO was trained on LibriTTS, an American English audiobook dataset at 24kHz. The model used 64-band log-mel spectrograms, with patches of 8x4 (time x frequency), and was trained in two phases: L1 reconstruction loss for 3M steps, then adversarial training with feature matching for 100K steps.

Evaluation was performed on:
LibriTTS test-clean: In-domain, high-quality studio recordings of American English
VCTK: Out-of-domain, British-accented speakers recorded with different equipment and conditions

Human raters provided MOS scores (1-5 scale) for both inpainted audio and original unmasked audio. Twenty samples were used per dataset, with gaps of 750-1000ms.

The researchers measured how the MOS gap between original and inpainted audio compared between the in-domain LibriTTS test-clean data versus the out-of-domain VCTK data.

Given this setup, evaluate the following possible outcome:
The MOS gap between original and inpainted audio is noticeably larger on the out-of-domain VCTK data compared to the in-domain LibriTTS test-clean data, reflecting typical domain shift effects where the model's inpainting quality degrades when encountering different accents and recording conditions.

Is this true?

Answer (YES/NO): NO